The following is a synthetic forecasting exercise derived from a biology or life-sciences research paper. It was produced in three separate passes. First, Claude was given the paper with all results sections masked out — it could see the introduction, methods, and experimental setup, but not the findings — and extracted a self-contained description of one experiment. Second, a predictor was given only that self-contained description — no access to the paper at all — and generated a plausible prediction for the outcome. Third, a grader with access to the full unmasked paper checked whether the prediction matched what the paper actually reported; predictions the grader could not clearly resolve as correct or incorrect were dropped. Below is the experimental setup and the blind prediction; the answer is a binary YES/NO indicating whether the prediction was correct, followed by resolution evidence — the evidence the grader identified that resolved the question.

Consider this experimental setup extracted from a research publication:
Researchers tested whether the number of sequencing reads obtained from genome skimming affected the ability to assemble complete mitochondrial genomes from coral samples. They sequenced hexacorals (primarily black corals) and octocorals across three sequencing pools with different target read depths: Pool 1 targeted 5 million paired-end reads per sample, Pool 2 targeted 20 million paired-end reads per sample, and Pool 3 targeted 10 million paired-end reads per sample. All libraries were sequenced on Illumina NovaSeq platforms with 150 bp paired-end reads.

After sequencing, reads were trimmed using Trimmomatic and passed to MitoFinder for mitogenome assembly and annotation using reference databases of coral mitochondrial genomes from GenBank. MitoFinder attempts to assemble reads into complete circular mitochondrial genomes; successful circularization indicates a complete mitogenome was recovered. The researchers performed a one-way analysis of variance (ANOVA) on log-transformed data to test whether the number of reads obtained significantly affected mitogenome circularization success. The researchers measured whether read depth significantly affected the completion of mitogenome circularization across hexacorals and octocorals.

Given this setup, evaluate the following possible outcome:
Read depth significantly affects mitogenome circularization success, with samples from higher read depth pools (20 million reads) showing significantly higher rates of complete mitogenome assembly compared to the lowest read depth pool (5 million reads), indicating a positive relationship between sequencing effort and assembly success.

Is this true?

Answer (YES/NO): NO